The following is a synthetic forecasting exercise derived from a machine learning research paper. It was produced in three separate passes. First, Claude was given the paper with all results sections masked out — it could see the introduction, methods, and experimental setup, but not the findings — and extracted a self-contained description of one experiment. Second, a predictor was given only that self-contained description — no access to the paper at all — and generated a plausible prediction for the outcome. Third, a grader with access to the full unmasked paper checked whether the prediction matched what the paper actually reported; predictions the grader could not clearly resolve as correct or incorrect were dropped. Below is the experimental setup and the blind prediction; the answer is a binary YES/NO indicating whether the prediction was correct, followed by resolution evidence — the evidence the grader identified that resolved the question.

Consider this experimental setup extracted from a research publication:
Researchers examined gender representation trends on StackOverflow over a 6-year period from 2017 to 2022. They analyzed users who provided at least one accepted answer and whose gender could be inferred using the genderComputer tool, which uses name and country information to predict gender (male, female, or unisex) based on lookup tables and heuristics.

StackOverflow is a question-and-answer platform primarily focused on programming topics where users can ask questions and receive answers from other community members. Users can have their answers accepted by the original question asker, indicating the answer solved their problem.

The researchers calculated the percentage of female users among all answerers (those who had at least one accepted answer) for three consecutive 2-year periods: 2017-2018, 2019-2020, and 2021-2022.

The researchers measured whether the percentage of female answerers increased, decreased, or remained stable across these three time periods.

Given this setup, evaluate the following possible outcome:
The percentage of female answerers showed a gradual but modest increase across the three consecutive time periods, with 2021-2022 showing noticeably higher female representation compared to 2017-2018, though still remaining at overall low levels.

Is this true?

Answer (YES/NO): NO